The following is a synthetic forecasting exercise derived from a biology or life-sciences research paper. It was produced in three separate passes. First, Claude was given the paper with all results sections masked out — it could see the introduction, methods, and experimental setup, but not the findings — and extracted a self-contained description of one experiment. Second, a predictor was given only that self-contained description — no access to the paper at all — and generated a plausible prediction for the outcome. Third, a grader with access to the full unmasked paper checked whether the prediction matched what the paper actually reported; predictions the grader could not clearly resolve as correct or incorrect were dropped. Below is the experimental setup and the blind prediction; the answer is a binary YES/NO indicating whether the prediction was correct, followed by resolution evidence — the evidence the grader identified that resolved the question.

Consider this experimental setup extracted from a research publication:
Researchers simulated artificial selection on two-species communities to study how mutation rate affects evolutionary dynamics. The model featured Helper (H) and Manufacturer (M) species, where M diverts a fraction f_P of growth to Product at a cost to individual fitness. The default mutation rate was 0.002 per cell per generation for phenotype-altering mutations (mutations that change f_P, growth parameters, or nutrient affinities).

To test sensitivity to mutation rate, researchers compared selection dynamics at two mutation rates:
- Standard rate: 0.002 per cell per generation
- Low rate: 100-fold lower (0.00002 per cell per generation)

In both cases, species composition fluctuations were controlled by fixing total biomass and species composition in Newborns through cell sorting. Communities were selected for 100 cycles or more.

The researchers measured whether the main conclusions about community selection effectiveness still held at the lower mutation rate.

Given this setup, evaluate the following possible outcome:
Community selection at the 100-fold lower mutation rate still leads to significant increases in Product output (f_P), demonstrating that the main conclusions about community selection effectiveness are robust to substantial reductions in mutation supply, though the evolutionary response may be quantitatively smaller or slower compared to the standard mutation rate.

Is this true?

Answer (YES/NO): YES